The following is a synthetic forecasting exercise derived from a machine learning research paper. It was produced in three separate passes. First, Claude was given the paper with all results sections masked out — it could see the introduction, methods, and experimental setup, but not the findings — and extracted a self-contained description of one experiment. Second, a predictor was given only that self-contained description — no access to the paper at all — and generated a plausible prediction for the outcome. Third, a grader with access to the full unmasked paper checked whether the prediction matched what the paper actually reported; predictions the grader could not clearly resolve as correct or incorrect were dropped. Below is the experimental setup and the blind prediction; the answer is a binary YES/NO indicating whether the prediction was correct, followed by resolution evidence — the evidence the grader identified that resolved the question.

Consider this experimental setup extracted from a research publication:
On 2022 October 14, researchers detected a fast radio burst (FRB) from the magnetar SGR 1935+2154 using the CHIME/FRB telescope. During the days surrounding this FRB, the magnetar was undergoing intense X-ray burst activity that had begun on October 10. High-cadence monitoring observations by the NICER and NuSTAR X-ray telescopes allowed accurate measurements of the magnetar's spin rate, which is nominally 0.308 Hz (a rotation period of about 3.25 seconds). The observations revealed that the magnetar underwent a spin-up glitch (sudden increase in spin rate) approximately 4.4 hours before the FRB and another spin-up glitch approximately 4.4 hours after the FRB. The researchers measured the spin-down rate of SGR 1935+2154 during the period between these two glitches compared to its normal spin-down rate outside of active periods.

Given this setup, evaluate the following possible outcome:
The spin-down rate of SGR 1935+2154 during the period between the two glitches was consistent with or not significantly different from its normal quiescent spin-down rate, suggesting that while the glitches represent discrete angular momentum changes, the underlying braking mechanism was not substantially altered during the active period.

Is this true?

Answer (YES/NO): NO